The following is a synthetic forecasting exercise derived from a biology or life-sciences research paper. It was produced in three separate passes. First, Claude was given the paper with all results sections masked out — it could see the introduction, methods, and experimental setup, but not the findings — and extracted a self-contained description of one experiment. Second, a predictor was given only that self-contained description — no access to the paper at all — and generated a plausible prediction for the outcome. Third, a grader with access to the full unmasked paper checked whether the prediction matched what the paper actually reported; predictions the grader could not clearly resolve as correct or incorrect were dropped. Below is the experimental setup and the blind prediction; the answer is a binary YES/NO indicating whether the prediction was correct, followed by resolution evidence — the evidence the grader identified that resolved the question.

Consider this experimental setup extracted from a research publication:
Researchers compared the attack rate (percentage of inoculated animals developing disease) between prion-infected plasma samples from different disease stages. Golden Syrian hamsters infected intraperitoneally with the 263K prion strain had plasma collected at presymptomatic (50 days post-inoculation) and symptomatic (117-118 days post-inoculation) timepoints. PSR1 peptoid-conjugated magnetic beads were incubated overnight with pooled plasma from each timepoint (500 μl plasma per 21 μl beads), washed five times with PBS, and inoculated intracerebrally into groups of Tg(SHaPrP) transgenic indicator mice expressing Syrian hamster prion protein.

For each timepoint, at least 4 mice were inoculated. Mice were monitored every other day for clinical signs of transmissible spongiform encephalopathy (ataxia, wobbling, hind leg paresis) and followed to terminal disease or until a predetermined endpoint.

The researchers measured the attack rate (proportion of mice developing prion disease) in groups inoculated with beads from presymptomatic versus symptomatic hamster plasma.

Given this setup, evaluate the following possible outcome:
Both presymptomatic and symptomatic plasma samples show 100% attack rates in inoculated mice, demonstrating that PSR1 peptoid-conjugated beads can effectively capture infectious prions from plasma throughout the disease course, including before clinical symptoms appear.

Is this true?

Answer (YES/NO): NO